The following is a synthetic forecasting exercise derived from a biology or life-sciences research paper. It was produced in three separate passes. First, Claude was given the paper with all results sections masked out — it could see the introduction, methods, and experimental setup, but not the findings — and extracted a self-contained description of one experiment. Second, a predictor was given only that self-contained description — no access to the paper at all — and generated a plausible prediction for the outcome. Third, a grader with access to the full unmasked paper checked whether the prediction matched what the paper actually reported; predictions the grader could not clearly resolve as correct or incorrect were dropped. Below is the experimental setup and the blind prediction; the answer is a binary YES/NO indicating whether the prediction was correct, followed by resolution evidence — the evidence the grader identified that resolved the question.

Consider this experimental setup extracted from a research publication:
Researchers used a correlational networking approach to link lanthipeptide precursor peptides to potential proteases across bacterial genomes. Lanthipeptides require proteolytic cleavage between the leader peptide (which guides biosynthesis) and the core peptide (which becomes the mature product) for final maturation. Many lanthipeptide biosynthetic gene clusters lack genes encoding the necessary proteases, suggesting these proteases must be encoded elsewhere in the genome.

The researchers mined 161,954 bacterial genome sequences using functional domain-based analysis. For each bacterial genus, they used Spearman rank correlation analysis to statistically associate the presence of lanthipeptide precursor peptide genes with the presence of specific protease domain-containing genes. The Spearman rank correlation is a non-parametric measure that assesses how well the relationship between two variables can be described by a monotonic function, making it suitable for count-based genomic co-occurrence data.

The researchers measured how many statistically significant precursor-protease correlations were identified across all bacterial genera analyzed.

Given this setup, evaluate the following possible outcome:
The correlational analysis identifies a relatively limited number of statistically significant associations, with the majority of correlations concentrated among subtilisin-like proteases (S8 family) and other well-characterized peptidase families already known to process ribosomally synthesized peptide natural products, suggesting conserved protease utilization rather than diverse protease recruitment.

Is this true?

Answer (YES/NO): NO